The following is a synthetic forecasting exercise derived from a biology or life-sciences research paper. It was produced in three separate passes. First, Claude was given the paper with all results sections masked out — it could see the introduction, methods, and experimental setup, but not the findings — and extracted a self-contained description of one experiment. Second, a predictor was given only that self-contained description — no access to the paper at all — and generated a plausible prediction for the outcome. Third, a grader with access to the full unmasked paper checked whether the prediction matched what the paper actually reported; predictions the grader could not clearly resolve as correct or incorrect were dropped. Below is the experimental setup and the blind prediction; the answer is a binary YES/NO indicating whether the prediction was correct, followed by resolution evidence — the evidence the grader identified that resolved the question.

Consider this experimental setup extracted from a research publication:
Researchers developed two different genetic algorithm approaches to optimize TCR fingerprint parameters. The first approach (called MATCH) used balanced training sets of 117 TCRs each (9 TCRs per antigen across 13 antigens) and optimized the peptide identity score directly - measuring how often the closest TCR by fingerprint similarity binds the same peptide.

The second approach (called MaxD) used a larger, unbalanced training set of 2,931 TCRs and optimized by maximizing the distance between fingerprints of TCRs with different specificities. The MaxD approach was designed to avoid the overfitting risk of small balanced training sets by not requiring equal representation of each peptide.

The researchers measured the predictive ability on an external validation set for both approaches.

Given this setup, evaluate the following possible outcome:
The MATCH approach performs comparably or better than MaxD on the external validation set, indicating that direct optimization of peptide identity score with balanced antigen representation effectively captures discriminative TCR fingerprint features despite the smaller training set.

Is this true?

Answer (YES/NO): YES